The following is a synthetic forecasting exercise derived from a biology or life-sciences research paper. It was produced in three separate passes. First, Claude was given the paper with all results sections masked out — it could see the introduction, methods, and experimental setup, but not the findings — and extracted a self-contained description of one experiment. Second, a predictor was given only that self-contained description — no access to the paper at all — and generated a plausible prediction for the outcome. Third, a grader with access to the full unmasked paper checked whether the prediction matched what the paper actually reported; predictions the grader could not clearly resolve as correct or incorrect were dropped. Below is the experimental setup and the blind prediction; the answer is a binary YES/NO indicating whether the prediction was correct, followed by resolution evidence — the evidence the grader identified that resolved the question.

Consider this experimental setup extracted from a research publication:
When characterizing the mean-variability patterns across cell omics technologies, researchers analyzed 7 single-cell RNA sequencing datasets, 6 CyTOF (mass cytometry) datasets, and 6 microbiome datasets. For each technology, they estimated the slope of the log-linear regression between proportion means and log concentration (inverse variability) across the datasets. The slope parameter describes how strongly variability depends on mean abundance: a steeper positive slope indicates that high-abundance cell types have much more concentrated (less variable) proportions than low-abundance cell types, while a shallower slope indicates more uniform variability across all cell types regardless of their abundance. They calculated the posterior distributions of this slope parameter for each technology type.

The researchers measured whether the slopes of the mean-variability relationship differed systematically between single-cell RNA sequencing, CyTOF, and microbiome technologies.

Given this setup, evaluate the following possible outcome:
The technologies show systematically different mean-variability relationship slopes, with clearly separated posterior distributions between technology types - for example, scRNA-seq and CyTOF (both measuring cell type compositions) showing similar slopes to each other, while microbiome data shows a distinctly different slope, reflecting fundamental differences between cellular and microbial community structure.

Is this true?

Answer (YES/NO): NO